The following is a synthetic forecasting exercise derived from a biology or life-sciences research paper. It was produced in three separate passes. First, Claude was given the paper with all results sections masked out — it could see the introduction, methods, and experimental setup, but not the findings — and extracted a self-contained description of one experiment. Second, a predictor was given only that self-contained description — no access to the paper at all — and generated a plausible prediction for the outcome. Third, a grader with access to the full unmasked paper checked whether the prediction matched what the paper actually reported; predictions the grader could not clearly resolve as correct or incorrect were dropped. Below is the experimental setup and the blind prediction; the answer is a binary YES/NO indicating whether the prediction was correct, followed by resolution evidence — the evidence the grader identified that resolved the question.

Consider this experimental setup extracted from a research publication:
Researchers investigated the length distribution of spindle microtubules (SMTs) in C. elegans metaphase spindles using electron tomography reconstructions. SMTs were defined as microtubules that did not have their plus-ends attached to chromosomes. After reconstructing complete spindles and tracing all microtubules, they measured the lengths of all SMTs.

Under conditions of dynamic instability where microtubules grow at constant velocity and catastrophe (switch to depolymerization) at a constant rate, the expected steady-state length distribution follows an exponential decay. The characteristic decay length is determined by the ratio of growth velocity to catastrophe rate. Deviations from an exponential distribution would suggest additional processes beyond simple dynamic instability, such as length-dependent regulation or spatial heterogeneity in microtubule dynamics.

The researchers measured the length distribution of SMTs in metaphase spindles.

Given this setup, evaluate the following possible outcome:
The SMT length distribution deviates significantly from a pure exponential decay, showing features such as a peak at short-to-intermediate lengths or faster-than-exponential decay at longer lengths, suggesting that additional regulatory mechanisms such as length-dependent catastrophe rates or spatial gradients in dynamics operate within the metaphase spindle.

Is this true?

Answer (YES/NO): NO